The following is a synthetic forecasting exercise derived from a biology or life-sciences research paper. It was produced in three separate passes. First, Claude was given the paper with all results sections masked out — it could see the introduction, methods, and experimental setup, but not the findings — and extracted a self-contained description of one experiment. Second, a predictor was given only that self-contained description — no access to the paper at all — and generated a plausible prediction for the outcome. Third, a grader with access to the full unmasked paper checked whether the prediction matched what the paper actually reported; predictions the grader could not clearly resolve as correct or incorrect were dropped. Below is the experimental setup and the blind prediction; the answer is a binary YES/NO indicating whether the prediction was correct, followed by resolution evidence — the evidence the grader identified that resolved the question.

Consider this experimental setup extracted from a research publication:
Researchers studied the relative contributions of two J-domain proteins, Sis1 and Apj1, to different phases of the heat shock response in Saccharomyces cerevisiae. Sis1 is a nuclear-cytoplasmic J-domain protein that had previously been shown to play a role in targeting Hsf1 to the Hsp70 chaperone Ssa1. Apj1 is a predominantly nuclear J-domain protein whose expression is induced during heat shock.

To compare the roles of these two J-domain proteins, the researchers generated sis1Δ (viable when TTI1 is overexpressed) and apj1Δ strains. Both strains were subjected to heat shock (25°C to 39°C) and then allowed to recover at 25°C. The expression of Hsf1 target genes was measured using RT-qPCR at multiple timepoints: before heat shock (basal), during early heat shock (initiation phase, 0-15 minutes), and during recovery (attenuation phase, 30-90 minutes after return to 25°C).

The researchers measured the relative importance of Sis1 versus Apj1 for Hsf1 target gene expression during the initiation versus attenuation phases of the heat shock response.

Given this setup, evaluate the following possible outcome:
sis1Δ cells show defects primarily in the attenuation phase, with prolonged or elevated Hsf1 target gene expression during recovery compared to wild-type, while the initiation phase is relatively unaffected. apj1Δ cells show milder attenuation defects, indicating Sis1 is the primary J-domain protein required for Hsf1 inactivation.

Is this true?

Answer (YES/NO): NO